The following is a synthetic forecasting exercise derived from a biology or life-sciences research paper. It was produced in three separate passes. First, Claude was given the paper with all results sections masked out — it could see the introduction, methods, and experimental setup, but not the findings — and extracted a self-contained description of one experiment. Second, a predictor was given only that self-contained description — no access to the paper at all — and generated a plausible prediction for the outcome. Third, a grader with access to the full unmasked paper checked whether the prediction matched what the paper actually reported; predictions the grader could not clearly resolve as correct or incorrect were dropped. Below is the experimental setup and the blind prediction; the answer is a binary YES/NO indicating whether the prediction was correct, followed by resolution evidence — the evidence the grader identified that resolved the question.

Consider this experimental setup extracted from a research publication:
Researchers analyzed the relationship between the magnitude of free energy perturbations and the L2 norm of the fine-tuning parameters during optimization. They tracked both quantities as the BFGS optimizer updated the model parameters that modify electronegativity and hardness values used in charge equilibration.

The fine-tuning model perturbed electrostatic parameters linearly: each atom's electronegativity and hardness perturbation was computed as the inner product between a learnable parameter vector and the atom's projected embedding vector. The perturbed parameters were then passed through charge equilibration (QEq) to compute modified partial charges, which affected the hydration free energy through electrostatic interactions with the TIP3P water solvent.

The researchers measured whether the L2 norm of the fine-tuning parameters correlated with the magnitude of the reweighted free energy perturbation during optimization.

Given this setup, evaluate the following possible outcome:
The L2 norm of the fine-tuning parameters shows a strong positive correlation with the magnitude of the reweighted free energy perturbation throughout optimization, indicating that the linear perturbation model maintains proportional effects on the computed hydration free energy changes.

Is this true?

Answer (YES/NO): NO